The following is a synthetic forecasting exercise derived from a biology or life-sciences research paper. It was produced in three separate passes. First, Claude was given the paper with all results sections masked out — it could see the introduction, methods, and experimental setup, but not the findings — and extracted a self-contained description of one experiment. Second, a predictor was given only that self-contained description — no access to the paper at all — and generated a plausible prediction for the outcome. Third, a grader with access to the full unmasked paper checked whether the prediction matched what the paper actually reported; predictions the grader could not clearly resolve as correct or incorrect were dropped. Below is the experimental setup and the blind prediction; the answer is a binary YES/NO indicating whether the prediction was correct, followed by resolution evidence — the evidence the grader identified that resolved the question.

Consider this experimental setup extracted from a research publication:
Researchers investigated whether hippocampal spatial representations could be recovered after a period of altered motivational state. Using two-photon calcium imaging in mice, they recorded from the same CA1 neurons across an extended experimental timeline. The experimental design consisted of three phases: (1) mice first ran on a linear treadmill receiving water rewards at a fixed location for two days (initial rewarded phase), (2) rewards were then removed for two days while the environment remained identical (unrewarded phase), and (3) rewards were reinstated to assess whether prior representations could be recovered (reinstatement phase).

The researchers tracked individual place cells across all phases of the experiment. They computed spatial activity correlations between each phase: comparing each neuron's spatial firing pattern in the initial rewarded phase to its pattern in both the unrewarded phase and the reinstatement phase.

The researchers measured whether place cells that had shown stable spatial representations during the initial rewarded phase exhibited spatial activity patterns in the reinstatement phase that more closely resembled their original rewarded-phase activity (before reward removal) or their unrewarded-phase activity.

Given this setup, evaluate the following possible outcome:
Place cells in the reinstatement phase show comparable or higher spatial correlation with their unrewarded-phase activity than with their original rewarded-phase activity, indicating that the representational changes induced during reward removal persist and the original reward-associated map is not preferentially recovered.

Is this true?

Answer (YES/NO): YES